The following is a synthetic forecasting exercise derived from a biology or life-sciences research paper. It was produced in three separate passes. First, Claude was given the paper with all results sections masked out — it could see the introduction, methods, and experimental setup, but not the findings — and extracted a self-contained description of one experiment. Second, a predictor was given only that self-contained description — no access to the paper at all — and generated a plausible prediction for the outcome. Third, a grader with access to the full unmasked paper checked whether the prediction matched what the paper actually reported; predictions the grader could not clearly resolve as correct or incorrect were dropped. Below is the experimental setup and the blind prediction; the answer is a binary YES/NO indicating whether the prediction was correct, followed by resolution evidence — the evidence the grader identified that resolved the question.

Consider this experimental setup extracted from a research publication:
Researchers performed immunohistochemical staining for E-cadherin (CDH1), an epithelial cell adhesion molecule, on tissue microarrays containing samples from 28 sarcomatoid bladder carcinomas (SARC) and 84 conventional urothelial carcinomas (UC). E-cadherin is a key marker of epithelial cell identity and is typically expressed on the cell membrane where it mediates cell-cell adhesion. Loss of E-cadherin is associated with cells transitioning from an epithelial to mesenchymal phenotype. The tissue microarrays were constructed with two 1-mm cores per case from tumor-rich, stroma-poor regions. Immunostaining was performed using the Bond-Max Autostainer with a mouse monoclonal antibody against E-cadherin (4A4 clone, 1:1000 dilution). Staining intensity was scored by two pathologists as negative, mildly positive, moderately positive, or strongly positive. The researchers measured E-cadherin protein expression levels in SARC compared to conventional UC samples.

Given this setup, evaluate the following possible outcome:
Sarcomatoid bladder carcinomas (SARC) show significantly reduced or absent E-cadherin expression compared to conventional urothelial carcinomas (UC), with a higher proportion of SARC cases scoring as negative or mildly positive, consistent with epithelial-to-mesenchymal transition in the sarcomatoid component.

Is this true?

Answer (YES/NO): YES